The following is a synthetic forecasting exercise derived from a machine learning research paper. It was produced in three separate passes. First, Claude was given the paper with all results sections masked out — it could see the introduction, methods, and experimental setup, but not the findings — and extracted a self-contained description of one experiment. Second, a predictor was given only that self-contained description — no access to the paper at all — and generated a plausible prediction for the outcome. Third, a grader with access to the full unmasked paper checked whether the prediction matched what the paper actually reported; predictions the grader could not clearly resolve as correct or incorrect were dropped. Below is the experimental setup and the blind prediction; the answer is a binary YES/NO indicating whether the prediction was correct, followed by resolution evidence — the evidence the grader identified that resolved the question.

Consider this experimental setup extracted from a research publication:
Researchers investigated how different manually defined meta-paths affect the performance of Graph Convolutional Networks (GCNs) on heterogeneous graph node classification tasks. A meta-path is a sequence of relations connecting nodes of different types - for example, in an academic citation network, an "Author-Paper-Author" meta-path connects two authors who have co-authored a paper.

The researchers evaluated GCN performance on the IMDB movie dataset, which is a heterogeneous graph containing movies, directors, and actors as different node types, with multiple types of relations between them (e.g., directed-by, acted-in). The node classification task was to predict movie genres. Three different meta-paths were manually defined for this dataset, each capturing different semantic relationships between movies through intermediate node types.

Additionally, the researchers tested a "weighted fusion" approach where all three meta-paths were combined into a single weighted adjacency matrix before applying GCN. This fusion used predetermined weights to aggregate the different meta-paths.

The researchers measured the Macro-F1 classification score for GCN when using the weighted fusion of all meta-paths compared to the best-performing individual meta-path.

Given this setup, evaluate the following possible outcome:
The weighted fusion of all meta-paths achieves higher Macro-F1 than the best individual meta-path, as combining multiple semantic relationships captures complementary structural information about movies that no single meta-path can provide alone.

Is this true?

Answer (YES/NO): NO